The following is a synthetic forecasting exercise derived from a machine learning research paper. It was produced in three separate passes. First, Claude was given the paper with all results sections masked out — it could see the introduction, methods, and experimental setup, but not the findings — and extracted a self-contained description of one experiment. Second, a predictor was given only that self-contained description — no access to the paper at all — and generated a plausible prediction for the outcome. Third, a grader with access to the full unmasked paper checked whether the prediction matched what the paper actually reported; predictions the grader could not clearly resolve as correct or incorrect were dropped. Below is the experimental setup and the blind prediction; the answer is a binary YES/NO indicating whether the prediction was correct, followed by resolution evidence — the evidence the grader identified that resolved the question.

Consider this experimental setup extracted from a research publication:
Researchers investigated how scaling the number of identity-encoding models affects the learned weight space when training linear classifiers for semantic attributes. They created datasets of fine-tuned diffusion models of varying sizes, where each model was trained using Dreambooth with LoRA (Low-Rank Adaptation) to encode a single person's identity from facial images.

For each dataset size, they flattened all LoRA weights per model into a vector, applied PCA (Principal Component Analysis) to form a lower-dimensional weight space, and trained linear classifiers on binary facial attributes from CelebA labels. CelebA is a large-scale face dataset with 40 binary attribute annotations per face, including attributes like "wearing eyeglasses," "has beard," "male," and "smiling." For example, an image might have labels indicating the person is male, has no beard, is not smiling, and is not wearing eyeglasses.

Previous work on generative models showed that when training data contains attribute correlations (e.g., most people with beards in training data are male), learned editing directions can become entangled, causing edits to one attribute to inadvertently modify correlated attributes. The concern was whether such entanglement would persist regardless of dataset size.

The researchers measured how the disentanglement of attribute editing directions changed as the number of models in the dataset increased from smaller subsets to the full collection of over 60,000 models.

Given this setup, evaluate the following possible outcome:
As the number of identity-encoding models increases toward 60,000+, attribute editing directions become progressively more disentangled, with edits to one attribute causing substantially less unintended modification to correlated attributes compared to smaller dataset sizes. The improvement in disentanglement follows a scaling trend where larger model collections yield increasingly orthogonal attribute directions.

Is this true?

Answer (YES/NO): YES